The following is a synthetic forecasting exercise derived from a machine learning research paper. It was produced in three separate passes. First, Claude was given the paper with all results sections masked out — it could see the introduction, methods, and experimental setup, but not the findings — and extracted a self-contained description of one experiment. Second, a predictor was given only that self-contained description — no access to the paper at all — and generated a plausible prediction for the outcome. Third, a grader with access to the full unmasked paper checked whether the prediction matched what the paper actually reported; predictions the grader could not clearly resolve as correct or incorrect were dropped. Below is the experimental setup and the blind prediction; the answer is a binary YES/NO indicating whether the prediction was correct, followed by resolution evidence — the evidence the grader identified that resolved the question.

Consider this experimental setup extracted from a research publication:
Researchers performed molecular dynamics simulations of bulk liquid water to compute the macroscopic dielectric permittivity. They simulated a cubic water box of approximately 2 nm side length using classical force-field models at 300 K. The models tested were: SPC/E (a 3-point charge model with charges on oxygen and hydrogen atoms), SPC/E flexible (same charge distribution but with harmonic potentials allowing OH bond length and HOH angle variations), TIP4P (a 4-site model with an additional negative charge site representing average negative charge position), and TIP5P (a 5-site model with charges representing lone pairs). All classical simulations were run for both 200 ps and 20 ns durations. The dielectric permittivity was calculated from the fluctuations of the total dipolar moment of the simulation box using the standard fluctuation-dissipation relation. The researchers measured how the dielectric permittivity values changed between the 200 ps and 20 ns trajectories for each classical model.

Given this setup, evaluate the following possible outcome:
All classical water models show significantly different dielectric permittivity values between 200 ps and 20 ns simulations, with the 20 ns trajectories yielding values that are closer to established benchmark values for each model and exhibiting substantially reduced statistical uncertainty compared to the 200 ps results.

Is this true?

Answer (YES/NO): NO